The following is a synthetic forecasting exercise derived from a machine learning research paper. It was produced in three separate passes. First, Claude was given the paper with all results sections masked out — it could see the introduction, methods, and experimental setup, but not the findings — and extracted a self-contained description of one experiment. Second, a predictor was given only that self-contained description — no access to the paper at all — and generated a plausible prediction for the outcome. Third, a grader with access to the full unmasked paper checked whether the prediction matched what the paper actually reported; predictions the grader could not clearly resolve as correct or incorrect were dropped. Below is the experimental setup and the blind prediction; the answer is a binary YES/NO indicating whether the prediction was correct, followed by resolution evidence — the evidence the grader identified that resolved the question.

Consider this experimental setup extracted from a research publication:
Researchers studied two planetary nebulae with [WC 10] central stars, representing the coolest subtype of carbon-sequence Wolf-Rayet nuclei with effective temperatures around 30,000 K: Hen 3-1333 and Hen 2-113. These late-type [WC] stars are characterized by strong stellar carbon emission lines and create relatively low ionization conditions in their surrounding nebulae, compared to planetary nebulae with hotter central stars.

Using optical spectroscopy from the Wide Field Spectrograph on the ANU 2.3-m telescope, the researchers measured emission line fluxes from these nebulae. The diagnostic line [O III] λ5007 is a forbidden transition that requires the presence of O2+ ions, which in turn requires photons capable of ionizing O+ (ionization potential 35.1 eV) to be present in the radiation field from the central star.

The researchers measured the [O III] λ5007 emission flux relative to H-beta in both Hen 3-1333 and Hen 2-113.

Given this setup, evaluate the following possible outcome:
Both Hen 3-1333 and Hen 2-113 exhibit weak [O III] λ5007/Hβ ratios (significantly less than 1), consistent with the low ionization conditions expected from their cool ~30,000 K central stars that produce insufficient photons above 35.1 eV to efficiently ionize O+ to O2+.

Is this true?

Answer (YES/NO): YES